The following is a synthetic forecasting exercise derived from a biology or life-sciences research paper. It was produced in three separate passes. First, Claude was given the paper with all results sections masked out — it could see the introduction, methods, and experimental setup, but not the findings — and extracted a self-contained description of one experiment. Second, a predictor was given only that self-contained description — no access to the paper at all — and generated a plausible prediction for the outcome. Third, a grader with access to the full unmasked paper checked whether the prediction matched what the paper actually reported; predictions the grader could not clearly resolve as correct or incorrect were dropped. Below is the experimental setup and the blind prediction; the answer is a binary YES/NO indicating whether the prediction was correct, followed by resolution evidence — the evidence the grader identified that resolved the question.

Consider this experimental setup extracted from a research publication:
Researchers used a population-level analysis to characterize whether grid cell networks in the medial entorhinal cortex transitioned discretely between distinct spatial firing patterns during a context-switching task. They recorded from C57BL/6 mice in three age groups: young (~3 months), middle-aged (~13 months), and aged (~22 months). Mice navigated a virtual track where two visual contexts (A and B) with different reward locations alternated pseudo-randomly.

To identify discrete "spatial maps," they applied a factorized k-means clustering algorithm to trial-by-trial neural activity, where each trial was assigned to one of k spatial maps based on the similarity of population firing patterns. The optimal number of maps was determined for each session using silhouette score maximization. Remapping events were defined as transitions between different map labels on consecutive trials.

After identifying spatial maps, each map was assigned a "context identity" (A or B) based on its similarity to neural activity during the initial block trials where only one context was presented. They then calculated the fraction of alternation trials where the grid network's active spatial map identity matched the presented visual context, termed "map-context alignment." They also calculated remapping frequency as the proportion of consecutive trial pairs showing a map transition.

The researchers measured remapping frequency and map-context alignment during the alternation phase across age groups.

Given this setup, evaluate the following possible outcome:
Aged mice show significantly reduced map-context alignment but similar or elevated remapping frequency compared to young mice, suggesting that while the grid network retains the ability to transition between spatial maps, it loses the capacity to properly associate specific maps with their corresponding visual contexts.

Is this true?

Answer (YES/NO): YES